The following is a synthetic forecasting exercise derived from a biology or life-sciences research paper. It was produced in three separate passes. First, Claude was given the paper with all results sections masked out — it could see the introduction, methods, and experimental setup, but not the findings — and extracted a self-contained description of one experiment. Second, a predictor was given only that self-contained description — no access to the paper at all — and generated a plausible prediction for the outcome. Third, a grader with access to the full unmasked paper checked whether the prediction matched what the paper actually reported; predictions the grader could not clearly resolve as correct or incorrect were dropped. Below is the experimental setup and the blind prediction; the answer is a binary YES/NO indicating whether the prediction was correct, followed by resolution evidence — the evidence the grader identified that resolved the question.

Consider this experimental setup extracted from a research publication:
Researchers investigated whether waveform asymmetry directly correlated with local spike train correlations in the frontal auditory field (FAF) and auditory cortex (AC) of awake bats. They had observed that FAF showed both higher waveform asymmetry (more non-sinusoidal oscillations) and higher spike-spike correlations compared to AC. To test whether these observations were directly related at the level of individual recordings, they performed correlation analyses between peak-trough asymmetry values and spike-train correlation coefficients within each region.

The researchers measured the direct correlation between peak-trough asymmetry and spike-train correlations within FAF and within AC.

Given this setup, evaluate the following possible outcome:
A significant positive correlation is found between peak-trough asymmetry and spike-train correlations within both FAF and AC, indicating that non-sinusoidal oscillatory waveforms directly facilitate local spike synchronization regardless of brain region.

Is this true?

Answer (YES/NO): NO